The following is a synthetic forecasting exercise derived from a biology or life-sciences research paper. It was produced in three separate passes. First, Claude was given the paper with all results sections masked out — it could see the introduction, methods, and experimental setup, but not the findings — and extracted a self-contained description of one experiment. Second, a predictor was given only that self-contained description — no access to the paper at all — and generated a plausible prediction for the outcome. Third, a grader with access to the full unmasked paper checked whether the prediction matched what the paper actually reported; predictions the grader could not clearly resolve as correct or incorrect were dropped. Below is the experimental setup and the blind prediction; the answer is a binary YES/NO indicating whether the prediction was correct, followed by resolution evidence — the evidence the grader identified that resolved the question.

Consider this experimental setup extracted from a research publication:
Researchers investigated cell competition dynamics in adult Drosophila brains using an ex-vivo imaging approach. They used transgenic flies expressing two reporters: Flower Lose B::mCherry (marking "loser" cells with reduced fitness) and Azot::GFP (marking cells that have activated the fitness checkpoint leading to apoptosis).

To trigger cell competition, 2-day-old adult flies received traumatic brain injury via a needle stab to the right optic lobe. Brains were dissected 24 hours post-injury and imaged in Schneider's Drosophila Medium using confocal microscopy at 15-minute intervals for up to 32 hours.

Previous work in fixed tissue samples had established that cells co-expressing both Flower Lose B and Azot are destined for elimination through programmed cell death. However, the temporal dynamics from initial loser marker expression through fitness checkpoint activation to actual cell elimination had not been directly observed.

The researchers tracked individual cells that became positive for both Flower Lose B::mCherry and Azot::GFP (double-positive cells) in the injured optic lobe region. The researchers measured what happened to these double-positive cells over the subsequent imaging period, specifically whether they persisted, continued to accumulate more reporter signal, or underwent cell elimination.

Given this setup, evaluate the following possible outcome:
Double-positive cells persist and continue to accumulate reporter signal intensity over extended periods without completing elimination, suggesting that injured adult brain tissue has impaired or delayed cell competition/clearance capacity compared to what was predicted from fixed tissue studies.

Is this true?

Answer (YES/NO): NO